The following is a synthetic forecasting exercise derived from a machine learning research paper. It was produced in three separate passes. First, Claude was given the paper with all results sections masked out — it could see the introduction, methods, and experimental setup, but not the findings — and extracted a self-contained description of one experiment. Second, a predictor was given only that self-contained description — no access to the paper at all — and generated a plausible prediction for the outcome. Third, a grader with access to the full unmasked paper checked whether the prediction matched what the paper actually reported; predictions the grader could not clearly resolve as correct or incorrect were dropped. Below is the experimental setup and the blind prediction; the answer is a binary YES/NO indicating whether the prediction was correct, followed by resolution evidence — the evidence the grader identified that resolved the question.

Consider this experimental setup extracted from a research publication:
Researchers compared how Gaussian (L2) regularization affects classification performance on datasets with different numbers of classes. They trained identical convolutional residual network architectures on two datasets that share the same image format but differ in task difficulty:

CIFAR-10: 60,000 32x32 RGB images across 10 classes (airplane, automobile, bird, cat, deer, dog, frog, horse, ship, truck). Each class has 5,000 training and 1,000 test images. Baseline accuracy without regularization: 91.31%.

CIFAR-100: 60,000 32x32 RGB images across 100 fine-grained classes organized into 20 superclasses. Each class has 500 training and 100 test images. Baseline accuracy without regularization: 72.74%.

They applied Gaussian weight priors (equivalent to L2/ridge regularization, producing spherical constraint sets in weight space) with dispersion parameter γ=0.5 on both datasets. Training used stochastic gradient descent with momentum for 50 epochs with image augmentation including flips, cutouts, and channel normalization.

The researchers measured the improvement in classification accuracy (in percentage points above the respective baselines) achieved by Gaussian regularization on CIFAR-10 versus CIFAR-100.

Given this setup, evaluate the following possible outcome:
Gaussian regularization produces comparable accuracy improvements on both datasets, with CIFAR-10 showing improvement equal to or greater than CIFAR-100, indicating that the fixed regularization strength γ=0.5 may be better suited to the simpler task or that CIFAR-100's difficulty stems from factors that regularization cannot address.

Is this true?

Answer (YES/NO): YES